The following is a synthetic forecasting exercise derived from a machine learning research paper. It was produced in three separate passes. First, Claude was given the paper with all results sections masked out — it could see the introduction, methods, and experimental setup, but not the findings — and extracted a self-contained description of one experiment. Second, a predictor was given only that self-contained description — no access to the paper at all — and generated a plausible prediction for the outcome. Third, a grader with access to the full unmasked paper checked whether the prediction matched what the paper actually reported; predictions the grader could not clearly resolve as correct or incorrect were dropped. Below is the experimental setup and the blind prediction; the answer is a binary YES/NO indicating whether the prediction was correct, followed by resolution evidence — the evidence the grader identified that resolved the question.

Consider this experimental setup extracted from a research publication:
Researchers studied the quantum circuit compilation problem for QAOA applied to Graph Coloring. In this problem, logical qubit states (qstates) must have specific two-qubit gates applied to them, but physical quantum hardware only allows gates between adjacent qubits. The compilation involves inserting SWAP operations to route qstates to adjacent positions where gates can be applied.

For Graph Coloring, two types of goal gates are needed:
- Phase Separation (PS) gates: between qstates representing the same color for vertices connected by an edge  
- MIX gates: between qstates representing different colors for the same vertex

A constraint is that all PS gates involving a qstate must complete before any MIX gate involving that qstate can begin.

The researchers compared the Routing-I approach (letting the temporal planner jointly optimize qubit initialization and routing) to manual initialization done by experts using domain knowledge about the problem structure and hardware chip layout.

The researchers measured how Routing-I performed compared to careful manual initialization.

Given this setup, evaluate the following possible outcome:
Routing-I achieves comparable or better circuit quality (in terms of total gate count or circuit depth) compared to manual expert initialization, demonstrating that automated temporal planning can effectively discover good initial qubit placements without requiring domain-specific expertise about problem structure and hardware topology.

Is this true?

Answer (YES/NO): NO